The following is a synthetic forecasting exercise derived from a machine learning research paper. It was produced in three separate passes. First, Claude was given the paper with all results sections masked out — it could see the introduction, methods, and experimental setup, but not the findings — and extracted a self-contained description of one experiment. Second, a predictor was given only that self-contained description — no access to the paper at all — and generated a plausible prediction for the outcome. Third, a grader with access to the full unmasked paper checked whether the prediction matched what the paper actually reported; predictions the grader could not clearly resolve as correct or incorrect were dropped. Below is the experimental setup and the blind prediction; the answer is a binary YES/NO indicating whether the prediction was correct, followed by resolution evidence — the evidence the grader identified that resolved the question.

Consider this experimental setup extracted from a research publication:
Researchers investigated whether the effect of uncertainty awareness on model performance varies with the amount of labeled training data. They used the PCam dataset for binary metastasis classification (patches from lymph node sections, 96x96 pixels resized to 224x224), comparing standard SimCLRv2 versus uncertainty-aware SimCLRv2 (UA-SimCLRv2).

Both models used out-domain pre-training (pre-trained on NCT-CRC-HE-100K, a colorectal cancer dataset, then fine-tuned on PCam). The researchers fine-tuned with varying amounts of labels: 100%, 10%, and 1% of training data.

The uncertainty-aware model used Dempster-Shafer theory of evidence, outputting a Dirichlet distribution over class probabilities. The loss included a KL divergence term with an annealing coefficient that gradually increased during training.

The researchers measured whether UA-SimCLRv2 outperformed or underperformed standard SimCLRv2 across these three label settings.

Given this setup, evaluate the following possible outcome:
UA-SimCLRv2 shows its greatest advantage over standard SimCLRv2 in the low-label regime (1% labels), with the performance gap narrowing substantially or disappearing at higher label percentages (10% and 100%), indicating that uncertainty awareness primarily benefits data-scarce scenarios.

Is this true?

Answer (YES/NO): NO